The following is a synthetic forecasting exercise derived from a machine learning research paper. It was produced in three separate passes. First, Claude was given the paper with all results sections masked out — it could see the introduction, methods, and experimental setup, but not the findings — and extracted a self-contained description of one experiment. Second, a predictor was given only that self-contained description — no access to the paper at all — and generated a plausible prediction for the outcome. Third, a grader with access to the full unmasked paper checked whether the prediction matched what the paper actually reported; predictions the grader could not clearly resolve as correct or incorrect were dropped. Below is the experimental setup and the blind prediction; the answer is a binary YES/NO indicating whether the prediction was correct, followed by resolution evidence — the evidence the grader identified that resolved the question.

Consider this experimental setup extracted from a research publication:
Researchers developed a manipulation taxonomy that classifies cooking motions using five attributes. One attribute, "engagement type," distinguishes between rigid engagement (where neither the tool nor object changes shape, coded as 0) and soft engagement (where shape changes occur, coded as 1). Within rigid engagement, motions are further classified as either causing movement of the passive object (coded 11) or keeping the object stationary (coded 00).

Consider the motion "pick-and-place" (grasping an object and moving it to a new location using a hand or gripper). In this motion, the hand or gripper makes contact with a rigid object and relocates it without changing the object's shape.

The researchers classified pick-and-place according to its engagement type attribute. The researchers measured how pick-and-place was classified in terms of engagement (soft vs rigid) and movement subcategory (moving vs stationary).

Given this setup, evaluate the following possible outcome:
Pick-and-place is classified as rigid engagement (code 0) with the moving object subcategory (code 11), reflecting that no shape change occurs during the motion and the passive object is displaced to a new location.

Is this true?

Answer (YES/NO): YES